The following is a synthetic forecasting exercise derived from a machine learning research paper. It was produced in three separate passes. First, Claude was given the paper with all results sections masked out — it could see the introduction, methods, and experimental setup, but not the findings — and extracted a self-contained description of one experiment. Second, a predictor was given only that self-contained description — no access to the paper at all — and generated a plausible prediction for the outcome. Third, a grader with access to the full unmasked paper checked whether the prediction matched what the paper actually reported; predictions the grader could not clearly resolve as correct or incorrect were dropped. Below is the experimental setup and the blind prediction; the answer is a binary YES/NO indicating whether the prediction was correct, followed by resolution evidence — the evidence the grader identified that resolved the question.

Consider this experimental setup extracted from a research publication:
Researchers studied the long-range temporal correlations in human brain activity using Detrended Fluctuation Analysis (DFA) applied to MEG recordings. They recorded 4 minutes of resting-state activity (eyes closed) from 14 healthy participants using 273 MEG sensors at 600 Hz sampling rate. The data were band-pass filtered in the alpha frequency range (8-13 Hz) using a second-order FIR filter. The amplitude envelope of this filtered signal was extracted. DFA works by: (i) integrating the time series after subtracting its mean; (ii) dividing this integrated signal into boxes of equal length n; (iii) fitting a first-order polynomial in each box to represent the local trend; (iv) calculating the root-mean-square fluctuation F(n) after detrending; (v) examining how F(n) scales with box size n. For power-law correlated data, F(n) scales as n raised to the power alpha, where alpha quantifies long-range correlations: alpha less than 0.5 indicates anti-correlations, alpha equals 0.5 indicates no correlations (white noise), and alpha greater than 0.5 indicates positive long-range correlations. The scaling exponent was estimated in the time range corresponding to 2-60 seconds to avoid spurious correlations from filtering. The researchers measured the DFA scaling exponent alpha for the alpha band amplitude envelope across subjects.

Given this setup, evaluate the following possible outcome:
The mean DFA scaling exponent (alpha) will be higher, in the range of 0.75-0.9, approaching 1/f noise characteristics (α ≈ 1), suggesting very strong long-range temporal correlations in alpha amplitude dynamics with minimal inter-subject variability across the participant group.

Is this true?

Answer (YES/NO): NO